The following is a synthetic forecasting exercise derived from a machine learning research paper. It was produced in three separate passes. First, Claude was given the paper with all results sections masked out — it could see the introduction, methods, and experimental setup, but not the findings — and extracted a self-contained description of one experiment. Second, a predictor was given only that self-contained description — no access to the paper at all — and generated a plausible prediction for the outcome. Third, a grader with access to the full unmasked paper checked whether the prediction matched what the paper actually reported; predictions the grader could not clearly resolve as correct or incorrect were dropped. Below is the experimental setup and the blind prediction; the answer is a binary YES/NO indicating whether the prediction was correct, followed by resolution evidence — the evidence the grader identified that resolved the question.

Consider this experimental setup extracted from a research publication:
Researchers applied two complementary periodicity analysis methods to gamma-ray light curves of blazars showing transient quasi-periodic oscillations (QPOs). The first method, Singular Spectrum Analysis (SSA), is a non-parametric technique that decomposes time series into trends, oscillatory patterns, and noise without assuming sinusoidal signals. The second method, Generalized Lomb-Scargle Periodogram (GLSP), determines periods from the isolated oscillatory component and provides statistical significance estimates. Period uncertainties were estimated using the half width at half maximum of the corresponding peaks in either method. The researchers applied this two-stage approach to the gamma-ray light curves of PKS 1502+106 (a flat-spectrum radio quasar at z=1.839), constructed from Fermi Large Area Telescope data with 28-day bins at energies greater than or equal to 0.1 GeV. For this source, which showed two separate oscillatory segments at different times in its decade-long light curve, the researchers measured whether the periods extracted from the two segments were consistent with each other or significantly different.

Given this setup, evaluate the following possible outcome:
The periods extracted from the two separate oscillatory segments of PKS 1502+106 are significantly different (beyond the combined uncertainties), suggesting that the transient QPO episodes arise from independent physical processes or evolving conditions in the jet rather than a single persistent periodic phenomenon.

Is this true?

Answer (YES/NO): NO